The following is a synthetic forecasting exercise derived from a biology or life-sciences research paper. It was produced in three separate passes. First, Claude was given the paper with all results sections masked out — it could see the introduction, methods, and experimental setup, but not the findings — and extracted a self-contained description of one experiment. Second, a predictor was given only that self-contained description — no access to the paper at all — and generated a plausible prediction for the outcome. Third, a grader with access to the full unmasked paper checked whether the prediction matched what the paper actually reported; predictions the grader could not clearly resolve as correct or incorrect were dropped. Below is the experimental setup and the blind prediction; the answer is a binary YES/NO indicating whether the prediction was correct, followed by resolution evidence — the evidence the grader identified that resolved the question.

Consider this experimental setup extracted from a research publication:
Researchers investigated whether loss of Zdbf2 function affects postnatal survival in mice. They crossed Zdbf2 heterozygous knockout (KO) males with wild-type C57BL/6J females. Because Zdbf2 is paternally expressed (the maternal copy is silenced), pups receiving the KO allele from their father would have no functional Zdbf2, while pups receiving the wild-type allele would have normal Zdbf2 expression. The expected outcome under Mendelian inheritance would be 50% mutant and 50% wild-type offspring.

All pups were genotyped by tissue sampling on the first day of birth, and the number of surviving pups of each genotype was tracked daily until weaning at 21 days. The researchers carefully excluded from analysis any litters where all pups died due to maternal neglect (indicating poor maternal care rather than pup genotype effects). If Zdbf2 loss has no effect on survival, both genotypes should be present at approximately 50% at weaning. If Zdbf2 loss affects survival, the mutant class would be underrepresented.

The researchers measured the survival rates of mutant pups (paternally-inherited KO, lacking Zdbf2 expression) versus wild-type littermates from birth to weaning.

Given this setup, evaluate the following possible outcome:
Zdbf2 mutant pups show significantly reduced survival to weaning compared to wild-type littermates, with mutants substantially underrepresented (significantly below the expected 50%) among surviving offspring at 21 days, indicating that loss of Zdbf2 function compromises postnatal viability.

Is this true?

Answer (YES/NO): YES